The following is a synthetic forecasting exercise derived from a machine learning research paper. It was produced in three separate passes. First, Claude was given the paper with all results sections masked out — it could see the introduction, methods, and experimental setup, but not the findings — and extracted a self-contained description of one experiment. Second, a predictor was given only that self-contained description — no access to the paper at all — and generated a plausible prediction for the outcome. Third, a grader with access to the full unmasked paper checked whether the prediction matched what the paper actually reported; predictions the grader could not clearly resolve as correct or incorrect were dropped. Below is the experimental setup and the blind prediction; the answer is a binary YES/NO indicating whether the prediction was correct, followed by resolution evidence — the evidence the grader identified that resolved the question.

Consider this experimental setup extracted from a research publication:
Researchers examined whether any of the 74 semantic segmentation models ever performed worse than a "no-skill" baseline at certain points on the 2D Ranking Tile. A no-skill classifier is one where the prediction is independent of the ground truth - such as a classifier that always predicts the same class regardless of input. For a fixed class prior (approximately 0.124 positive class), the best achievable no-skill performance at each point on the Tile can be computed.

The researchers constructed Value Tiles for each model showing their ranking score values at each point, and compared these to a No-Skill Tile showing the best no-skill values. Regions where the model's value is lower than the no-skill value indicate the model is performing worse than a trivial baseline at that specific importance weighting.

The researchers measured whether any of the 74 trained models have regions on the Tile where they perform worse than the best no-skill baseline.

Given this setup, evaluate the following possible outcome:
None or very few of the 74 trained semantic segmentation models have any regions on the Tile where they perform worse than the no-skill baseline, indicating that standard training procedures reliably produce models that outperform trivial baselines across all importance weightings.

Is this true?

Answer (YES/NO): NO